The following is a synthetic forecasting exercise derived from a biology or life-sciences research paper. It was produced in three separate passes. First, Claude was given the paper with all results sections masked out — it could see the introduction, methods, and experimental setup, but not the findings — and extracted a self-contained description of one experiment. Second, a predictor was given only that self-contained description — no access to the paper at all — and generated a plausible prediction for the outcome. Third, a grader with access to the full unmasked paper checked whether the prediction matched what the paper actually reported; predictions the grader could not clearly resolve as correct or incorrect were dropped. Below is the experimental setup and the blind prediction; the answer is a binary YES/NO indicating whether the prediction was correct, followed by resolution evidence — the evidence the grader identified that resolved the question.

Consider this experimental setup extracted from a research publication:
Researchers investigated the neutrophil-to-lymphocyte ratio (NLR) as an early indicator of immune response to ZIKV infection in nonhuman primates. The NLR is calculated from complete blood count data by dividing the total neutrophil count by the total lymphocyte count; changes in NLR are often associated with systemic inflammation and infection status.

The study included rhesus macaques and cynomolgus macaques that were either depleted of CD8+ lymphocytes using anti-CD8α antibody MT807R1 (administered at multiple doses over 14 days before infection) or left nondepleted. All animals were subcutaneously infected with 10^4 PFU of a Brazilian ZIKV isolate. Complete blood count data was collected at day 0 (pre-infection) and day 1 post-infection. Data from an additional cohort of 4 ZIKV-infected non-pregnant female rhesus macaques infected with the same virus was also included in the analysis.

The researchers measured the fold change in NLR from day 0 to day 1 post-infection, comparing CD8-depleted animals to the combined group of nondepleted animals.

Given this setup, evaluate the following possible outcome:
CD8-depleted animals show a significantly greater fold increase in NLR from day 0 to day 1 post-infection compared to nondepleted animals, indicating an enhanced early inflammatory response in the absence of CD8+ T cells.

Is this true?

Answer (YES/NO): NO